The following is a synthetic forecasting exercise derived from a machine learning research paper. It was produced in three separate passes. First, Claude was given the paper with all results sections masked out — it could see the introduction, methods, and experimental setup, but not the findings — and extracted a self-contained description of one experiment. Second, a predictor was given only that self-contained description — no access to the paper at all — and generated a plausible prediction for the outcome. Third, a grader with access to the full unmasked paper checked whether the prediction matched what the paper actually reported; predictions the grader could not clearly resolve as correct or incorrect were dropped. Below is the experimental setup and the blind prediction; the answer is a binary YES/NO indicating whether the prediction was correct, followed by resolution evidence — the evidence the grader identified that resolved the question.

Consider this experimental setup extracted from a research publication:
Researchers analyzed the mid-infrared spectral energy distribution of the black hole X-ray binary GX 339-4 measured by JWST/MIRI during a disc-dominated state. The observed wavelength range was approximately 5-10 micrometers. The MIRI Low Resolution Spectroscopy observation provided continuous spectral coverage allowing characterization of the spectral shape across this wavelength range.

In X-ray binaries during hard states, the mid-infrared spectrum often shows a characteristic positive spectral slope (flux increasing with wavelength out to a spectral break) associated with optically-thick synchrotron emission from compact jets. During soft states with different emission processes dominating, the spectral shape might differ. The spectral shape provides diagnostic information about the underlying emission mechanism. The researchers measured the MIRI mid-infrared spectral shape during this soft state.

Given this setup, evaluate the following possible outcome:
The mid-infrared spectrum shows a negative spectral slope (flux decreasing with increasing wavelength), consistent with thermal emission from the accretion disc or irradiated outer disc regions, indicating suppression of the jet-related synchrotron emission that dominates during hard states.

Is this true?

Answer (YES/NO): NO